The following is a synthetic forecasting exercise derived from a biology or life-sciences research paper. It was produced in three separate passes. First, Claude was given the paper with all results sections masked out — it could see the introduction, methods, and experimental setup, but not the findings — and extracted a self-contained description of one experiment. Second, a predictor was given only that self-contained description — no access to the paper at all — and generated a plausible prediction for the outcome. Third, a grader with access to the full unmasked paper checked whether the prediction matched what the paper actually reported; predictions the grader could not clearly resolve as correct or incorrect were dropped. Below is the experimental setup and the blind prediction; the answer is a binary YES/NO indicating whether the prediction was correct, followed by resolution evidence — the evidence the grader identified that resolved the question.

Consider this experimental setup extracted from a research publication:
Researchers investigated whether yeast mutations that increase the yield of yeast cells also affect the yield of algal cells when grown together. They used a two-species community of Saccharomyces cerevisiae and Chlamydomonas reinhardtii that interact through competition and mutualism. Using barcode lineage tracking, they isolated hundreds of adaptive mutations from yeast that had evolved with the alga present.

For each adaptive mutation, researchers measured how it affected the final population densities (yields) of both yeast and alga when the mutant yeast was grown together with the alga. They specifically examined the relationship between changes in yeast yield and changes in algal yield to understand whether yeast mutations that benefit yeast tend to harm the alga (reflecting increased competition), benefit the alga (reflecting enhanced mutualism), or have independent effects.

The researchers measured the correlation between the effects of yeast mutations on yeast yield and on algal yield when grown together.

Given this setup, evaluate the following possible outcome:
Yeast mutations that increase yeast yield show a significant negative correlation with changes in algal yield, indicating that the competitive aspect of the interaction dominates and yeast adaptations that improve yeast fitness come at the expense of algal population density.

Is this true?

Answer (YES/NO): NO